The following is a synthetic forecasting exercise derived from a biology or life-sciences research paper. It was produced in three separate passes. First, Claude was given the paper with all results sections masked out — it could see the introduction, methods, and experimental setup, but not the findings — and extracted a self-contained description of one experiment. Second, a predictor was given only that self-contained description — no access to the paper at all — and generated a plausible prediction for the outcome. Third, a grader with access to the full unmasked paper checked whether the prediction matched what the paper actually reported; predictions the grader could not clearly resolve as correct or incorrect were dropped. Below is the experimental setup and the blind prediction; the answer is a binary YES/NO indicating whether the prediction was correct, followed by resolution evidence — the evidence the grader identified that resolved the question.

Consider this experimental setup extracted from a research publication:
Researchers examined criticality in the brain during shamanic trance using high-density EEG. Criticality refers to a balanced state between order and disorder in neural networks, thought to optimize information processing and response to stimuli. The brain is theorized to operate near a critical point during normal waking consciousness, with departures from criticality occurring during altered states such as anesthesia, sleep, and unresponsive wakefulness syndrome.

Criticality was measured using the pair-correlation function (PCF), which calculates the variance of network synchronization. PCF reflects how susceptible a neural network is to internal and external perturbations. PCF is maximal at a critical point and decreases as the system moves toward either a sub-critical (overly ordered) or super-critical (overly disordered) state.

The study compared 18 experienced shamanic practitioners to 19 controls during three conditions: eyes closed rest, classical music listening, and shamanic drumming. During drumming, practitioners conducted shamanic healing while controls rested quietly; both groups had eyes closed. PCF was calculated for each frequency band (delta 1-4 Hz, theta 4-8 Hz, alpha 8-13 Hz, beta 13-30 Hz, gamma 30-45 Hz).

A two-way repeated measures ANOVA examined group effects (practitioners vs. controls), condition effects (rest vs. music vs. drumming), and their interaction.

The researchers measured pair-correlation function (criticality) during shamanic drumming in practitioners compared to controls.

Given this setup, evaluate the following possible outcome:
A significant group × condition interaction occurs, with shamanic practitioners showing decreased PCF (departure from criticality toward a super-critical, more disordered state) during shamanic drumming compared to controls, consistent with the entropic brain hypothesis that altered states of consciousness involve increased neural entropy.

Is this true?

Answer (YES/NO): NO